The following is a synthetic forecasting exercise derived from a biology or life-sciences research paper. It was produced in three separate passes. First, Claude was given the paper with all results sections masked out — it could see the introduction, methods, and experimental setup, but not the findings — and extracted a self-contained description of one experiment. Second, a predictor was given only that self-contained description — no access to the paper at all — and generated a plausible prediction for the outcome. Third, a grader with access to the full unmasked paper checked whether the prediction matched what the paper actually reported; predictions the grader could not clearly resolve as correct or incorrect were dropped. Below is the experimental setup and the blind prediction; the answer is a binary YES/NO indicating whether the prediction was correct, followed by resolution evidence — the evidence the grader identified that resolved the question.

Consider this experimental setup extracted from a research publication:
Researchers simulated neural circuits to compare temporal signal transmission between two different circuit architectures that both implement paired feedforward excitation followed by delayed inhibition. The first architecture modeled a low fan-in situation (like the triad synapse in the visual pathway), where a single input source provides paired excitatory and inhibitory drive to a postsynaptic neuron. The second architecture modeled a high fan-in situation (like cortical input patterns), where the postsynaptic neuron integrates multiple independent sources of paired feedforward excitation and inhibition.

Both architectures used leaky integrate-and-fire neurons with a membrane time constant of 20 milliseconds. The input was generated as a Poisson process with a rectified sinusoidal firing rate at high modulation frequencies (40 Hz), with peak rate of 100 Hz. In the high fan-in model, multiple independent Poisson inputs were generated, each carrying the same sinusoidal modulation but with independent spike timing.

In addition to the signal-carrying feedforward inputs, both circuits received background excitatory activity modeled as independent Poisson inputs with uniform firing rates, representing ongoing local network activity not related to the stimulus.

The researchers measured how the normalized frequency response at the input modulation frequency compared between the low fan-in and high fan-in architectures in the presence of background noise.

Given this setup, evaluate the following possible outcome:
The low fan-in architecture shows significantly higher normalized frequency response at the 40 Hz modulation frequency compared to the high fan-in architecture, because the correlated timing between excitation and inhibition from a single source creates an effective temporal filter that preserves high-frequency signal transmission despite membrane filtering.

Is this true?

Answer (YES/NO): YES